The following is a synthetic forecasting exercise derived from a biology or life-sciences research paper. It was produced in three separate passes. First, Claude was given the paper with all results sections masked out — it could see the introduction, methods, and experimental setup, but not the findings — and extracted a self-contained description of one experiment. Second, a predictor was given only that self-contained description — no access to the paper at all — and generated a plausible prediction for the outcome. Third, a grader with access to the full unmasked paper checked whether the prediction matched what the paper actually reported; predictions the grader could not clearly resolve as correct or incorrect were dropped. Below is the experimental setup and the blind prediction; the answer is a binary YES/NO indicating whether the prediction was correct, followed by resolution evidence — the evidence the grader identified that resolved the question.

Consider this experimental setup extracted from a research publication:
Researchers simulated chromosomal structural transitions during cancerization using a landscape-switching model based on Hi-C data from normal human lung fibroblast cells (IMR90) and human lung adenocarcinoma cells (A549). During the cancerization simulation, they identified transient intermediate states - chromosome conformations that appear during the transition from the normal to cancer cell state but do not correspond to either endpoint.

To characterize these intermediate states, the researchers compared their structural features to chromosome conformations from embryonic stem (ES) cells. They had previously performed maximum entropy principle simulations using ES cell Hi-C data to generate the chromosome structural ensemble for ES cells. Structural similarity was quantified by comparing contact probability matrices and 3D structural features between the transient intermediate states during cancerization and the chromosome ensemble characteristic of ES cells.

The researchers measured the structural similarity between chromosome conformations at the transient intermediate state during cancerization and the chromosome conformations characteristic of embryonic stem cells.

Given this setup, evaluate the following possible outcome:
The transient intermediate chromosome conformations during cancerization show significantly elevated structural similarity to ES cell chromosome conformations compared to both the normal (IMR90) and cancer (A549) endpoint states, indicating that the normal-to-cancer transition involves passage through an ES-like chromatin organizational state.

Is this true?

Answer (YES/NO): YES